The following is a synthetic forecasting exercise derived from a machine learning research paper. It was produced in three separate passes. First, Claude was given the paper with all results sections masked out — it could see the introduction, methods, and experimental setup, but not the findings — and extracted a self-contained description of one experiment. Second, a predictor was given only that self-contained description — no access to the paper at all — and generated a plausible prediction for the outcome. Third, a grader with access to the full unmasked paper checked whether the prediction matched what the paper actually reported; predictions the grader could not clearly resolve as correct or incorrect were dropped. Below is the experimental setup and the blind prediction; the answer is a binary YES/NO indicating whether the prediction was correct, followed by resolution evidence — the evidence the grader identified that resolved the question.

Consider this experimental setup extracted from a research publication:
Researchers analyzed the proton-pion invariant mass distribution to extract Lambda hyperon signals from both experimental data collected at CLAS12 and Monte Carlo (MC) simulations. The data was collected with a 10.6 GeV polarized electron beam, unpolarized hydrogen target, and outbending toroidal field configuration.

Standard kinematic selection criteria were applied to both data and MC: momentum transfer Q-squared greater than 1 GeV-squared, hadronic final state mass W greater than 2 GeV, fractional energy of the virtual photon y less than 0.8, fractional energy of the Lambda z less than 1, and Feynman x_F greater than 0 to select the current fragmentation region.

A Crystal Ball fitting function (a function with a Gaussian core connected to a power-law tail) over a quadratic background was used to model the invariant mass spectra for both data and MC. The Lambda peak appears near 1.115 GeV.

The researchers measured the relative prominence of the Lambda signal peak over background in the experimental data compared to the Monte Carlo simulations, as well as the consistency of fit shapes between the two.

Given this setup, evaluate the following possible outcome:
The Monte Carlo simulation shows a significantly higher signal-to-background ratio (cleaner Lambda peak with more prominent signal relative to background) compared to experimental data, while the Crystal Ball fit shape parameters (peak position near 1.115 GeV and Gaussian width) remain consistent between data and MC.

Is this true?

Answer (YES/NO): YES